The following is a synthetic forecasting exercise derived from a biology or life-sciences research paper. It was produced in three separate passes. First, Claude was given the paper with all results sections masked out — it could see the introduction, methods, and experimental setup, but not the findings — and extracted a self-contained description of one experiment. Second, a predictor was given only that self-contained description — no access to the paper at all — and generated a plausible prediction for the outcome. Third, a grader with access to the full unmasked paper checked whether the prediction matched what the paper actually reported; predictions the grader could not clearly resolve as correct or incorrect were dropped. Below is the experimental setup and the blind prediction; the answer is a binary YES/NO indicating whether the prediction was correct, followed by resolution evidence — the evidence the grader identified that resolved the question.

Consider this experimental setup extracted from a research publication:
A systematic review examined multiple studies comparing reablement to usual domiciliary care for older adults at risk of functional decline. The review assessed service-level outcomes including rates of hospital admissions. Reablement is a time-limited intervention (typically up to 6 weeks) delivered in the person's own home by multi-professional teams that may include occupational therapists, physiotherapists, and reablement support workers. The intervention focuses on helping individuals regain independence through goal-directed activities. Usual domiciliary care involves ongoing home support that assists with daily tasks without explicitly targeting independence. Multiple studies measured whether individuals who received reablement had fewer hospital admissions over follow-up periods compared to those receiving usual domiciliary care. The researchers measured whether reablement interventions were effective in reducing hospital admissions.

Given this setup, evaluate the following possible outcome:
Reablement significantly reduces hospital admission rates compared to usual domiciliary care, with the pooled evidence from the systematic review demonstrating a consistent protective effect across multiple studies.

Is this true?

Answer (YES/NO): NO